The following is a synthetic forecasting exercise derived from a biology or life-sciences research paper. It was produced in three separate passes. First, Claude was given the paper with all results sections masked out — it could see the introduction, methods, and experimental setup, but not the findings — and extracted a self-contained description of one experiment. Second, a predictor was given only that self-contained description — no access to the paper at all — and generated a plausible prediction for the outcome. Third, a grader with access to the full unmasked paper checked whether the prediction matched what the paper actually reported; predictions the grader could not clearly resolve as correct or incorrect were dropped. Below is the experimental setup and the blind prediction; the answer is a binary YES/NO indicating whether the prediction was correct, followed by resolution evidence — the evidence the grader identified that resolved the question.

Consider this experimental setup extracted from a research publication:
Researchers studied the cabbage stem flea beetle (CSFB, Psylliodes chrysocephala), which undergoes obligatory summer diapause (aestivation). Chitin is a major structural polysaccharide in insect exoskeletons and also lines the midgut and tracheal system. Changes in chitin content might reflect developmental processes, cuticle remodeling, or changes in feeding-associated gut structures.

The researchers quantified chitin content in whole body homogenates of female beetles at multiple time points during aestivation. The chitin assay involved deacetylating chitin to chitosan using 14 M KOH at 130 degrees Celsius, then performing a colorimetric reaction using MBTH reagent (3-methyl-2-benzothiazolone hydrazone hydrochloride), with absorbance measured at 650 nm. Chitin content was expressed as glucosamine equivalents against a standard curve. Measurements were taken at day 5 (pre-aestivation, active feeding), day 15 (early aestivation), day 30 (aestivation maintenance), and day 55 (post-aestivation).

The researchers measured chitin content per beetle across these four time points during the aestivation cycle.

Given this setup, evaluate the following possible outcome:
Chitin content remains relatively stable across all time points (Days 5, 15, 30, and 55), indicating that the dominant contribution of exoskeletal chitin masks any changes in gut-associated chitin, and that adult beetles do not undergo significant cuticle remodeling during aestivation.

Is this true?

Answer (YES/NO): NO